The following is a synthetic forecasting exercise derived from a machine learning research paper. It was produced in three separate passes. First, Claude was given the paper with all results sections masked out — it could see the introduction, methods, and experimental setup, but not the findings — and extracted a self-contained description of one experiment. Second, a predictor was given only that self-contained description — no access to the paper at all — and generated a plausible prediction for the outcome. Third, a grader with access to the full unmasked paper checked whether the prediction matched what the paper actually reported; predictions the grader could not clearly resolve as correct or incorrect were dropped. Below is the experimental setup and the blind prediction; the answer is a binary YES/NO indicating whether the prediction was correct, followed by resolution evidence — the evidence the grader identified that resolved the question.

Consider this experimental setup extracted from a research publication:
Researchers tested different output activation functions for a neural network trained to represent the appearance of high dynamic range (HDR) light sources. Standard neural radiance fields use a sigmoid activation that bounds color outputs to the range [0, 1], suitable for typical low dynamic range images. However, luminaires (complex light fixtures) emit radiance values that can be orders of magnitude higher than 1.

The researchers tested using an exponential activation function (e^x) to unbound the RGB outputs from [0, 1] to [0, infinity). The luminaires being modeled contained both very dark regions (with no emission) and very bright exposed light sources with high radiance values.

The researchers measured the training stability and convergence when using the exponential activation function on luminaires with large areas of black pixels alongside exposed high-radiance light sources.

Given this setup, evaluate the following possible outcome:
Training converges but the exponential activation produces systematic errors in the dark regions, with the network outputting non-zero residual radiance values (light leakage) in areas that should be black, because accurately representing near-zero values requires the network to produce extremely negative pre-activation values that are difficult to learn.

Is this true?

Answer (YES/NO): NO